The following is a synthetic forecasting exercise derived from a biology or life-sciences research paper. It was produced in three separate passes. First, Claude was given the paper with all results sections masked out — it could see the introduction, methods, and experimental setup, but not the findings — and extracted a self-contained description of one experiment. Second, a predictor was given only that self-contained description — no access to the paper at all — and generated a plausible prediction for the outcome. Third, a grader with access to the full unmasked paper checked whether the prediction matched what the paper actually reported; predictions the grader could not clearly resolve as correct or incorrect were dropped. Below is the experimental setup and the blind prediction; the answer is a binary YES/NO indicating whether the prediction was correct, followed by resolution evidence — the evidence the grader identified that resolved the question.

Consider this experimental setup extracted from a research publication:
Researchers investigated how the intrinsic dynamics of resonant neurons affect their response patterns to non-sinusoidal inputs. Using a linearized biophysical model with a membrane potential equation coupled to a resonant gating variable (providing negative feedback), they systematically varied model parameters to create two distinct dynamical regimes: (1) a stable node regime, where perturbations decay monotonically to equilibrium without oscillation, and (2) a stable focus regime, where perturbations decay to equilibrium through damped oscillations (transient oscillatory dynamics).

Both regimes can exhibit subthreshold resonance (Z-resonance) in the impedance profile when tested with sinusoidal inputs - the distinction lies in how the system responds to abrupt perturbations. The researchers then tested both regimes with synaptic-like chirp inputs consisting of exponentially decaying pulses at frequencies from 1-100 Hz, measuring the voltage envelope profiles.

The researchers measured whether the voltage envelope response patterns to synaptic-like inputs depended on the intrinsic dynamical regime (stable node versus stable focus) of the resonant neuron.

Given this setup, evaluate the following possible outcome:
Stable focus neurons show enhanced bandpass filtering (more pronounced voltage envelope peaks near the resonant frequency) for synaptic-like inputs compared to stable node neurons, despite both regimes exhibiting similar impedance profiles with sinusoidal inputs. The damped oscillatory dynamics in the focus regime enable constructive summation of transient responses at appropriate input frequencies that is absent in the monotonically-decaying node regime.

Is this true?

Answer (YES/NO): YES